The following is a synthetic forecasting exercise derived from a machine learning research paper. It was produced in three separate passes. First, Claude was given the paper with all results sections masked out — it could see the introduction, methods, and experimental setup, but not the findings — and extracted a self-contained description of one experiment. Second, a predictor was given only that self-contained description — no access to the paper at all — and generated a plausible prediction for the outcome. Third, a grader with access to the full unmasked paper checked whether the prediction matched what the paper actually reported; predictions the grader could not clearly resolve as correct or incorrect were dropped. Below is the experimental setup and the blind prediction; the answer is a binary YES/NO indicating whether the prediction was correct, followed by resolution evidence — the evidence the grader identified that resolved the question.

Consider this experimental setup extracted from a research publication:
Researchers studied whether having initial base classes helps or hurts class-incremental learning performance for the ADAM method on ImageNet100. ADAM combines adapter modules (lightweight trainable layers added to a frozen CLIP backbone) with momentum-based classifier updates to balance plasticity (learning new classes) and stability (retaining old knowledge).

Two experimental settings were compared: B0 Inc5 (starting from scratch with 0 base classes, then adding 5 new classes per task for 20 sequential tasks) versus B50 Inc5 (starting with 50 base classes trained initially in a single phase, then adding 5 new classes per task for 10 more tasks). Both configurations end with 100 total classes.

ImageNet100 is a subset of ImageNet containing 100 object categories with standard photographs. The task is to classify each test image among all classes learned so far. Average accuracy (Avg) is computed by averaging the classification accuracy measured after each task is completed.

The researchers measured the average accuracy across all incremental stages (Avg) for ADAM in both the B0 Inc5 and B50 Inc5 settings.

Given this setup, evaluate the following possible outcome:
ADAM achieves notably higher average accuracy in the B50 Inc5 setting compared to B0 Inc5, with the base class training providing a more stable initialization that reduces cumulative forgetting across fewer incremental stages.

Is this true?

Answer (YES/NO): NO